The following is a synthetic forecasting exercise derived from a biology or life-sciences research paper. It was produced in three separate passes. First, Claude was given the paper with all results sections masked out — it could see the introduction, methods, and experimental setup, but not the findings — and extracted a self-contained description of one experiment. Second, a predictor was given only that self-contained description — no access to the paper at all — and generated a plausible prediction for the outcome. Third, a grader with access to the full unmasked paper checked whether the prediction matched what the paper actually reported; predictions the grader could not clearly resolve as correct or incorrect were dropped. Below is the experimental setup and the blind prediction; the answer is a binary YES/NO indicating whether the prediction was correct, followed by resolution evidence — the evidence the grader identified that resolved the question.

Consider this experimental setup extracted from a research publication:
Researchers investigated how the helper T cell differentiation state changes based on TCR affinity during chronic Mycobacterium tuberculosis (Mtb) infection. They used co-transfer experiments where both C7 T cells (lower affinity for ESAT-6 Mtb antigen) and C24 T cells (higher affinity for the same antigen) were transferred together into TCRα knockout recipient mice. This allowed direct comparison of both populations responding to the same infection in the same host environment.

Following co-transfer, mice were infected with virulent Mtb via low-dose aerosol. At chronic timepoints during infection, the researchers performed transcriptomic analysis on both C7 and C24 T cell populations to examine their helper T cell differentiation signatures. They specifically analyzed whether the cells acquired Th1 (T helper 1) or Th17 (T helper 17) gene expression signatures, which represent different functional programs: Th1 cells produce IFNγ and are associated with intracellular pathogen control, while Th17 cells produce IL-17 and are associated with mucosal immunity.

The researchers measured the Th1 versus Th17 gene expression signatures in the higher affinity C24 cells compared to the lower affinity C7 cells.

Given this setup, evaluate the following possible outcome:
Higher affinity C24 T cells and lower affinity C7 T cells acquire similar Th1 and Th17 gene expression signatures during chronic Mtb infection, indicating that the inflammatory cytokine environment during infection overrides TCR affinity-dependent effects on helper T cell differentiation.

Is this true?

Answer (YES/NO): NO